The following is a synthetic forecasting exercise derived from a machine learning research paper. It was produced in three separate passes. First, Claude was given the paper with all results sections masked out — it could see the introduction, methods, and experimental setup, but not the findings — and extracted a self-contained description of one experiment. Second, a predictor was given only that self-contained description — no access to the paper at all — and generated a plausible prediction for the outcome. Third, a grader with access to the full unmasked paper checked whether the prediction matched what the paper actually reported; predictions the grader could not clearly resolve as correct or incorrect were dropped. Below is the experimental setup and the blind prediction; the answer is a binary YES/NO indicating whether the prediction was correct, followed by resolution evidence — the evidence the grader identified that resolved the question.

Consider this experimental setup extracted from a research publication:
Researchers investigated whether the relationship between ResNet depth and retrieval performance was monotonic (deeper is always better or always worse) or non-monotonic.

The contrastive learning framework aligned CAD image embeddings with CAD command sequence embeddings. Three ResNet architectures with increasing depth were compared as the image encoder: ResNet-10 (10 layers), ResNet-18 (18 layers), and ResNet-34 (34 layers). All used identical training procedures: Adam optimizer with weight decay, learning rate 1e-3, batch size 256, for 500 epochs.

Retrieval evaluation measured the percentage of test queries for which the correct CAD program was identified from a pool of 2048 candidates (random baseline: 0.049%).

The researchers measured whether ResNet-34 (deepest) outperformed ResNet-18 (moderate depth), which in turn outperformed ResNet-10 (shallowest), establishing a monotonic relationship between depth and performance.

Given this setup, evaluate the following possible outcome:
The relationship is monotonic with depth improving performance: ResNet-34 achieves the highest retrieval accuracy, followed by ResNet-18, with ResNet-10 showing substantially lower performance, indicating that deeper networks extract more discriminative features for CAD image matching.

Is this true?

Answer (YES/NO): NO